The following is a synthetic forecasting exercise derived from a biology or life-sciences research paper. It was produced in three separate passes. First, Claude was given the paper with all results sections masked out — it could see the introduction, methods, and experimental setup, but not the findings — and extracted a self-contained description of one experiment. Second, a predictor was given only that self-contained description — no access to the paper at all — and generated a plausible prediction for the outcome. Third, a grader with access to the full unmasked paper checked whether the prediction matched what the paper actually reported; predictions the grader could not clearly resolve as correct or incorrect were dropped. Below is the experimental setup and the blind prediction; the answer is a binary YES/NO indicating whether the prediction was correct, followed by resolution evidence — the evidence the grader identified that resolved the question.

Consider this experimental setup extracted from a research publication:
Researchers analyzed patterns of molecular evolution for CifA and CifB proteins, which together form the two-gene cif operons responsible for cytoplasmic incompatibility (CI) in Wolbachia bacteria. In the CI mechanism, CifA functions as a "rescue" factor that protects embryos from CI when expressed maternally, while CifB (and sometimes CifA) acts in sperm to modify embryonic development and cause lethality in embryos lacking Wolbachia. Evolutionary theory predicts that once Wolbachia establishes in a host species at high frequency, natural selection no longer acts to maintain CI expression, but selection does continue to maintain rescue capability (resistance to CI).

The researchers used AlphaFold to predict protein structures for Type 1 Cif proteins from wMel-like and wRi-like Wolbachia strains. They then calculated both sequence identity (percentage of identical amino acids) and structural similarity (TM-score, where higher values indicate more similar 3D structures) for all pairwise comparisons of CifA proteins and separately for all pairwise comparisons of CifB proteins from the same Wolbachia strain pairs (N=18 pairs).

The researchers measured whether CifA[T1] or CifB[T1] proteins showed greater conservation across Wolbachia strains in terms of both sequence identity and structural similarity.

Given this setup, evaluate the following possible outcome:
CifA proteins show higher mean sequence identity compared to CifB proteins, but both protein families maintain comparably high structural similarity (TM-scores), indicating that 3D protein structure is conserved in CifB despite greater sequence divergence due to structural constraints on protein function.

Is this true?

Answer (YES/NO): NO